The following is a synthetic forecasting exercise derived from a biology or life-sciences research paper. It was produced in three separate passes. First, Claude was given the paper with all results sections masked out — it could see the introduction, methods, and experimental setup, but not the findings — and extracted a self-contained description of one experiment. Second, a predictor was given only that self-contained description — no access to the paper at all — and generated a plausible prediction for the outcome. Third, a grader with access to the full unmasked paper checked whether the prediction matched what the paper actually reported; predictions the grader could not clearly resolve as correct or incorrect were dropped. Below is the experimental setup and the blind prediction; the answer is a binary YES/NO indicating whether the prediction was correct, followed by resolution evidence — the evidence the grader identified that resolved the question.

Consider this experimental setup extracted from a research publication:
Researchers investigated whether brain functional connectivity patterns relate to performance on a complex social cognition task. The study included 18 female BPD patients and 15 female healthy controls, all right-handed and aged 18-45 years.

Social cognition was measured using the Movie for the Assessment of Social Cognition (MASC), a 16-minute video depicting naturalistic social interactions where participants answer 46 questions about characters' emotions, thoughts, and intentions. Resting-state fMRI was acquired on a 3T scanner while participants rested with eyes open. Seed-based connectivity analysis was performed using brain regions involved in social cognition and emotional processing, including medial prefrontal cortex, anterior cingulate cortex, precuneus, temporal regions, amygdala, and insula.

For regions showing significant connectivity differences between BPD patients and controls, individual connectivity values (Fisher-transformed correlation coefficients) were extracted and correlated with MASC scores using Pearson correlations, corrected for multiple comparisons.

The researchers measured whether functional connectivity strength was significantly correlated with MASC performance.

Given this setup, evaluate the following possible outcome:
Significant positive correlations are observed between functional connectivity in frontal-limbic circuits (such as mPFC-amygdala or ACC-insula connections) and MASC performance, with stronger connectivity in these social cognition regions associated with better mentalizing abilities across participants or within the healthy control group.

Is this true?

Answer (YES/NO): NO